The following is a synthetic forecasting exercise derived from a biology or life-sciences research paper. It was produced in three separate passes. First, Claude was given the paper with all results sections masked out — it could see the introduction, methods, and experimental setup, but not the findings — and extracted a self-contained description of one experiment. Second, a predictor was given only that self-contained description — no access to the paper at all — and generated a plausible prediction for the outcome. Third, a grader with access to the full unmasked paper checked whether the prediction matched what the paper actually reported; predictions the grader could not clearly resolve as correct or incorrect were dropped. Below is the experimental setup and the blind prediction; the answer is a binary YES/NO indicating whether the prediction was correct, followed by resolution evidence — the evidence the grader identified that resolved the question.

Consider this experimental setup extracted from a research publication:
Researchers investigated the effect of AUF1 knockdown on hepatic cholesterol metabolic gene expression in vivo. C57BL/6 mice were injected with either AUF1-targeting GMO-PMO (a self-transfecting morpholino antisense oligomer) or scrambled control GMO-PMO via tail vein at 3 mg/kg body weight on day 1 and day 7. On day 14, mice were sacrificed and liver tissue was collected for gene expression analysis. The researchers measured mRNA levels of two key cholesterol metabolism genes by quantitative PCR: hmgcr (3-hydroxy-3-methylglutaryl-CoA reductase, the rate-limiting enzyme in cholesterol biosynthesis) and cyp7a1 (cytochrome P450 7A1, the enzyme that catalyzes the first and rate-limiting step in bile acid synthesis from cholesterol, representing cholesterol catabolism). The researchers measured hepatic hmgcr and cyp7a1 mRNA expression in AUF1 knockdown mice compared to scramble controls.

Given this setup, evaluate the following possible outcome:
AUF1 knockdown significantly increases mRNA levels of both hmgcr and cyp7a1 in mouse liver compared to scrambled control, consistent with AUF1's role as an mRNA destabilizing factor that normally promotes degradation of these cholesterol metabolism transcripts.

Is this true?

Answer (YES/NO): NO